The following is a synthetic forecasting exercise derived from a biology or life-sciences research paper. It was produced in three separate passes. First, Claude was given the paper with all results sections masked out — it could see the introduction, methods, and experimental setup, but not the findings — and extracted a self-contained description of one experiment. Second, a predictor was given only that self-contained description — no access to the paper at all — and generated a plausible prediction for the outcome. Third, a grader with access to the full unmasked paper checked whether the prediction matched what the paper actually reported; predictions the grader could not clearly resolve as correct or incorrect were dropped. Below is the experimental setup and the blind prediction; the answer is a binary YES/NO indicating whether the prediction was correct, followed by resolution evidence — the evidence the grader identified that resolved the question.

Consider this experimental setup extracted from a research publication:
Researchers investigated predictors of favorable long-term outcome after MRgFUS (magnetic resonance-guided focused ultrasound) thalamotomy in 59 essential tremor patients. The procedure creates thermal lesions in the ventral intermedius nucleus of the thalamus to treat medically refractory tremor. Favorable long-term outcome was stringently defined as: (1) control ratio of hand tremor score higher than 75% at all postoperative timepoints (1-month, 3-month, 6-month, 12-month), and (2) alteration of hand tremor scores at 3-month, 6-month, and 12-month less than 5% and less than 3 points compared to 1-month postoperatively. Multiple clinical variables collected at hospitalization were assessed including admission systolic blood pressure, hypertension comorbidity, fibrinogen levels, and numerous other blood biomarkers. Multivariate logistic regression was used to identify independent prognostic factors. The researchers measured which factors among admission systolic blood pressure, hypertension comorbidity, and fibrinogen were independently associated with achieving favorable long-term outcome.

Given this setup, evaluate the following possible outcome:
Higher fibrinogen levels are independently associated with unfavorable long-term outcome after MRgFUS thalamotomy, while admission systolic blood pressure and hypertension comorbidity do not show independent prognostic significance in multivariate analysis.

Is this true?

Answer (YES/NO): NO